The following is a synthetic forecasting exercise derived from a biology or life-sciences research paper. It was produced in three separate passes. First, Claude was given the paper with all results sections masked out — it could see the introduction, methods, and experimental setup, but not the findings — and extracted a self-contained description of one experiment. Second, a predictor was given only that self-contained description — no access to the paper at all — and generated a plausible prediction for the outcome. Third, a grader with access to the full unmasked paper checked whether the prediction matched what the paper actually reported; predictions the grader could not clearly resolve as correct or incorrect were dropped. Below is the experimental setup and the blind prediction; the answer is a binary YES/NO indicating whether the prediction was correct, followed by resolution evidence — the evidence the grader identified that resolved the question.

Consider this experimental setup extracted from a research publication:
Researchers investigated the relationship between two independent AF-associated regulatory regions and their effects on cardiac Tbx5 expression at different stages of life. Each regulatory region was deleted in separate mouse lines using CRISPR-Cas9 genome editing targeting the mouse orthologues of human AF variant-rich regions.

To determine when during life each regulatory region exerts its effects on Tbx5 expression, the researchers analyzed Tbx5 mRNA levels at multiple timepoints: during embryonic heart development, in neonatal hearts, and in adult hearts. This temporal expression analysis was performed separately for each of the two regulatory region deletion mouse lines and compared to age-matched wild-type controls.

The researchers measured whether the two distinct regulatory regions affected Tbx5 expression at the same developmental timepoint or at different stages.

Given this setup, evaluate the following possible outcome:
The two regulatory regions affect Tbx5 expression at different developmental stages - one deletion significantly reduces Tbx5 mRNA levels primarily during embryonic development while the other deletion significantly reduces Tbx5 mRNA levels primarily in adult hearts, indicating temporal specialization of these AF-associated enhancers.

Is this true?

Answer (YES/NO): NO